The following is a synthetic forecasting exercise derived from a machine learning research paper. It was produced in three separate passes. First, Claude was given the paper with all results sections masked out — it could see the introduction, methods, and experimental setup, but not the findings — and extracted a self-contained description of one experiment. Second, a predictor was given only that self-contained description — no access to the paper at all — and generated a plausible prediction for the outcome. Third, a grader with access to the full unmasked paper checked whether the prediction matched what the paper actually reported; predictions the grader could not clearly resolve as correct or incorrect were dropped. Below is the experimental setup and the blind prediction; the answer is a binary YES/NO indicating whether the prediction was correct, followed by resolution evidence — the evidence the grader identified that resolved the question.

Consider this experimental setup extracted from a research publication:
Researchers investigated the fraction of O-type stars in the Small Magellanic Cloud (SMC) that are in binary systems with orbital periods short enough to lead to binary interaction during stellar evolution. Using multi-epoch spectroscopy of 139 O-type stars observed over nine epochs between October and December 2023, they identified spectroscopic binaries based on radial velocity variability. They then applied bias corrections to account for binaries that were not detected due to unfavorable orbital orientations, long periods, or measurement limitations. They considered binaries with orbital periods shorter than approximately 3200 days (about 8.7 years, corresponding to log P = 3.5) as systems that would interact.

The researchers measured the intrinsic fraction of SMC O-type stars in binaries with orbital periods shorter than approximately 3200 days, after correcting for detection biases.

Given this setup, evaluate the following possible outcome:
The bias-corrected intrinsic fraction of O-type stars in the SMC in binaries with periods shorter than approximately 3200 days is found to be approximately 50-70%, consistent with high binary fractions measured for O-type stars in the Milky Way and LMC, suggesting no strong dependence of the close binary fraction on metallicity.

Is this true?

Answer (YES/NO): YES